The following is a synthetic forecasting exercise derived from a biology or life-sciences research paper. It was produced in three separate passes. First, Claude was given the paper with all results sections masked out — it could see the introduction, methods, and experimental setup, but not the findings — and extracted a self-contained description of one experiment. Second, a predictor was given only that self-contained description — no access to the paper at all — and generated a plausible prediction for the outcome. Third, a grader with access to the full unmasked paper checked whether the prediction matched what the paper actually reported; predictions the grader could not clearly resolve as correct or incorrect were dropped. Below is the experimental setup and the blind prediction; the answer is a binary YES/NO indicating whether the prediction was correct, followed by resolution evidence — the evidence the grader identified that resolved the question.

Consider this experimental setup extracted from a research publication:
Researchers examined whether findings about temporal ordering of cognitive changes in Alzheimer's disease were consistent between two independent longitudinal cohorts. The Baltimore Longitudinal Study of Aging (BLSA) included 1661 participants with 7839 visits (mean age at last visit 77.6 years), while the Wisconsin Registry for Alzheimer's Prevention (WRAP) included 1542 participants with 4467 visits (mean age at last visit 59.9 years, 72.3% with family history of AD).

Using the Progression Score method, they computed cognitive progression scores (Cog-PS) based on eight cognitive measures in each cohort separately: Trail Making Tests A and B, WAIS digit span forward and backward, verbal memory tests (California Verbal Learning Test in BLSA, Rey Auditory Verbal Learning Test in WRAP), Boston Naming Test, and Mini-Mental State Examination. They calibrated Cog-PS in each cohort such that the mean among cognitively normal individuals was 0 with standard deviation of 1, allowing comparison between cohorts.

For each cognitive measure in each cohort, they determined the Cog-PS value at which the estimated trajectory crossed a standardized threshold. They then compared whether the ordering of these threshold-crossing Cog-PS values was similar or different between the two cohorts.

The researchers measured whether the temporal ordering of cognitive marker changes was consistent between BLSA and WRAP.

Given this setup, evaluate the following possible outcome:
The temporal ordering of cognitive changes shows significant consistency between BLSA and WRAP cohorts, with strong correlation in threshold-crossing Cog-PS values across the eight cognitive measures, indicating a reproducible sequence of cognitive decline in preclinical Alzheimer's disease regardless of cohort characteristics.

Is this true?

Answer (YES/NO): NO